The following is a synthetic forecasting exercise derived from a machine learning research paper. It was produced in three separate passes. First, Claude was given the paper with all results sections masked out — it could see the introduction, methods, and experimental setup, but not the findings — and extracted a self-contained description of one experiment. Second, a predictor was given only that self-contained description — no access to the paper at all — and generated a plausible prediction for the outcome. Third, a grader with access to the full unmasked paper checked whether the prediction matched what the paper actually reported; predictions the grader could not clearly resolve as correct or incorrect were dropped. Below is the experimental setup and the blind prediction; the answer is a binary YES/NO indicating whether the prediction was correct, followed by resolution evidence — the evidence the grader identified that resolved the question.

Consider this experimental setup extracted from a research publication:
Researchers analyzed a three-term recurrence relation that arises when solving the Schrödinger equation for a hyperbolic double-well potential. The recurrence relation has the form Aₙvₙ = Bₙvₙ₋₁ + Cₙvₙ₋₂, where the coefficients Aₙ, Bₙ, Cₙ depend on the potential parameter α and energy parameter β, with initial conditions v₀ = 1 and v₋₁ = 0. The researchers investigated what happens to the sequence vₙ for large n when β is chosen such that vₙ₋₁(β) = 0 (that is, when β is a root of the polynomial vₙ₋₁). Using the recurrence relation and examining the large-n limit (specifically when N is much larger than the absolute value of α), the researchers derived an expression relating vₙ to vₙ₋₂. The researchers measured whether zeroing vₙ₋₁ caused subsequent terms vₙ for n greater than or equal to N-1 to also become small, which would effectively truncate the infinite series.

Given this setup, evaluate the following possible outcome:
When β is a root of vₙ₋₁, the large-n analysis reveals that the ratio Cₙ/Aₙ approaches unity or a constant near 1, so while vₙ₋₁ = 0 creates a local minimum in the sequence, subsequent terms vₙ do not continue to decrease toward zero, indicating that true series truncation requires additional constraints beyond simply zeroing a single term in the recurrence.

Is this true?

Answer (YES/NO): NO